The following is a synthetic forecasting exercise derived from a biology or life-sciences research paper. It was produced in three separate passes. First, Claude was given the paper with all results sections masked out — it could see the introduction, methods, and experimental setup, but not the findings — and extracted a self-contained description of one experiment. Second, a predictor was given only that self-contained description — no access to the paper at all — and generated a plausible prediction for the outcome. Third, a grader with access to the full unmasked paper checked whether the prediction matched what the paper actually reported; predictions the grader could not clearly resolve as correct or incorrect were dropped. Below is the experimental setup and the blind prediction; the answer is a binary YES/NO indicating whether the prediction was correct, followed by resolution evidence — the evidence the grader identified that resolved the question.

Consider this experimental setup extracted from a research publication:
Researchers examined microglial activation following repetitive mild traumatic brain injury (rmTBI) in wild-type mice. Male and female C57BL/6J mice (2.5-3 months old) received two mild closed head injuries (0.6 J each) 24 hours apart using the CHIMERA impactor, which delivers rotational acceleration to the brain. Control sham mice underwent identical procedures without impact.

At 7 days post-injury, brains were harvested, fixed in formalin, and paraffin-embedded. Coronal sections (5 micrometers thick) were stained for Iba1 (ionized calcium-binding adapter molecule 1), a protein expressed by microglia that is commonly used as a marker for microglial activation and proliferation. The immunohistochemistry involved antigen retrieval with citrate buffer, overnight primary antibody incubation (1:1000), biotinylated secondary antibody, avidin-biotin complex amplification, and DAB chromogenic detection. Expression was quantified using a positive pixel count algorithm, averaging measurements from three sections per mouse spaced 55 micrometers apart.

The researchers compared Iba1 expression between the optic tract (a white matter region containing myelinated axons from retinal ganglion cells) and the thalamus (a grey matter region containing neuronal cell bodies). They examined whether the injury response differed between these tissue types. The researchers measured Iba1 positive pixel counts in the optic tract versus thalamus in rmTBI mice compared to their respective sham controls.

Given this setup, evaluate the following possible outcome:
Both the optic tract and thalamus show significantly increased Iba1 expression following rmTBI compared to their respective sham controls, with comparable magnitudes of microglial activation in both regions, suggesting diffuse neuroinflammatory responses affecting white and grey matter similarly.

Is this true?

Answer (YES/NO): NO